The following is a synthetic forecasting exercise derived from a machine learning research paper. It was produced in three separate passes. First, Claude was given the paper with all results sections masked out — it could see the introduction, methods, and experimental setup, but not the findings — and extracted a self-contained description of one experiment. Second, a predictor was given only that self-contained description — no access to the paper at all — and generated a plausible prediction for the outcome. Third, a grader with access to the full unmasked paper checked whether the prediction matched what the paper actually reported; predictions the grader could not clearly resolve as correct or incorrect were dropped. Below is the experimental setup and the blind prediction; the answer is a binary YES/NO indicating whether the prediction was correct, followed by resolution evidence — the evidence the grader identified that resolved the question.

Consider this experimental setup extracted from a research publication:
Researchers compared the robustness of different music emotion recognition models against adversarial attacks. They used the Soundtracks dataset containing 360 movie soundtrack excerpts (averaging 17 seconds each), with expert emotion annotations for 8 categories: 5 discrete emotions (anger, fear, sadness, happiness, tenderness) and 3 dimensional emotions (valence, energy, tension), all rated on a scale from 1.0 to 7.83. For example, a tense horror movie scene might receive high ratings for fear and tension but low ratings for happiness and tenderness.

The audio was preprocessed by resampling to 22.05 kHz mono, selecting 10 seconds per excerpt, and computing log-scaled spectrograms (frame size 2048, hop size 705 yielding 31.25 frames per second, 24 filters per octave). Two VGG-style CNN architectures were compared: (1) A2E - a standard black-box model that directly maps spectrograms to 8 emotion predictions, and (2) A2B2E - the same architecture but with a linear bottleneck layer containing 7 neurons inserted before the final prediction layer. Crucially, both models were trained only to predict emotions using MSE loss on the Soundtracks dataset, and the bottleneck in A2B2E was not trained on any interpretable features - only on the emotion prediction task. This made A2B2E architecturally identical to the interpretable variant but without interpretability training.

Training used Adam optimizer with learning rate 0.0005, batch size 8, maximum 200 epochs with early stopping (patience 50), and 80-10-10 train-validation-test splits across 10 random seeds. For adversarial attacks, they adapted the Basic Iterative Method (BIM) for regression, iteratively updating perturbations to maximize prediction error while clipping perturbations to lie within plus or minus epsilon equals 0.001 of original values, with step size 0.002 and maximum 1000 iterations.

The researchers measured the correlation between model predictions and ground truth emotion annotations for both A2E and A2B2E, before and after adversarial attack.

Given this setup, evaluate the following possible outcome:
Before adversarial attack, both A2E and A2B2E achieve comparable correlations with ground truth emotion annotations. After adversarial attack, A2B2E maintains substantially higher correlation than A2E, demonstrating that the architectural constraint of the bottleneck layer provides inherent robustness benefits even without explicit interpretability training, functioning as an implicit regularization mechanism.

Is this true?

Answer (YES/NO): NO